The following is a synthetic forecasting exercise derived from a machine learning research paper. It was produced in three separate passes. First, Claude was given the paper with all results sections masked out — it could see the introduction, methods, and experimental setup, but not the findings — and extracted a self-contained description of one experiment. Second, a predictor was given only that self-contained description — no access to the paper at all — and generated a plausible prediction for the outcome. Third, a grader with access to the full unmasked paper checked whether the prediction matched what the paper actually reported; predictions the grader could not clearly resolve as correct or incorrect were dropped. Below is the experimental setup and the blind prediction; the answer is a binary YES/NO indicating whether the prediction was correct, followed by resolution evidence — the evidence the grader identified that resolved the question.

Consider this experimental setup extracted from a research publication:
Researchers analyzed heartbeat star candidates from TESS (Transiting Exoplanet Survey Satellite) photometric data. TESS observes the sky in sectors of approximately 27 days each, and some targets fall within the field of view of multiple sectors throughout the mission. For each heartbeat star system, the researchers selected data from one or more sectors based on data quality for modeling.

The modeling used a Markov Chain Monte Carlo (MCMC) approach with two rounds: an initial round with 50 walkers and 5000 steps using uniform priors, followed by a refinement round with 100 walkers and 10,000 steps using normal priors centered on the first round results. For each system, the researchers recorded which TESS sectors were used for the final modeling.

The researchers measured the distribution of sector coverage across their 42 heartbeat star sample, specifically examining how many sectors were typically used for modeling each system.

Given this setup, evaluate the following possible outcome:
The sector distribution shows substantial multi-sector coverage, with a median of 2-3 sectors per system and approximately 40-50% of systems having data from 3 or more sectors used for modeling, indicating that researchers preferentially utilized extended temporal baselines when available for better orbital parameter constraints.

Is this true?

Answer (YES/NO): NO